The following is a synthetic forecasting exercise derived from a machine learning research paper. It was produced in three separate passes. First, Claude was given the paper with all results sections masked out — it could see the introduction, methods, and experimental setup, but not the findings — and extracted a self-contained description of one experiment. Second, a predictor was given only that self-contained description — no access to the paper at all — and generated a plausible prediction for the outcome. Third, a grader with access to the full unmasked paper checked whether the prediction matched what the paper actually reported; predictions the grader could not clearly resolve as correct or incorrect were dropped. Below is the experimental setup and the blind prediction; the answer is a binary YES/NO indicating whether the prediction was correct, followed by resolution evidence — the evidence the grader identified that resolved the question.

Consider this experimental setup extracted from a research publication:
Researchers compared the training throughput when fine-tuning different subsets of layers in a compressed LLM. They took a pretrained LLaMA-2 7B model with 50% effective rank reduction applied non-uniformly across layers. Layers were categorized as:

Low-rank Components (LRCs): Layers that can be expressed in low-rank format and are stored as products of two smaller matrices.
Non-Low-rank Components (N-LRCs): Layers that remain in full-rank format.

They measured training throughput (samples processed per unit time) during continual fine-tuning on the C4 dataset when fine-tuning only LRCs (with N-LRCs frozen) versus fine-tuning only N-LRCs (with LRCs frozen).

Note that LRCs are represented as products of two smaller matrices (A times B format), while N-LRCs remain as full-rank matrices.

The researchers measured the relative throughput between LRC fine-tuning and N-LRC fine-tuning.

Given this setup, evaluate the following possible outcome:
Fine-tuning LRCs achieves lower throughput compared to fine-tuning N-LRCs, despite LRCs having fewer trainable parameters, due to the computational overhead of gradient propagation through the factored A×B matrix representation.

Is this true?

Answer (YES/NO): NO